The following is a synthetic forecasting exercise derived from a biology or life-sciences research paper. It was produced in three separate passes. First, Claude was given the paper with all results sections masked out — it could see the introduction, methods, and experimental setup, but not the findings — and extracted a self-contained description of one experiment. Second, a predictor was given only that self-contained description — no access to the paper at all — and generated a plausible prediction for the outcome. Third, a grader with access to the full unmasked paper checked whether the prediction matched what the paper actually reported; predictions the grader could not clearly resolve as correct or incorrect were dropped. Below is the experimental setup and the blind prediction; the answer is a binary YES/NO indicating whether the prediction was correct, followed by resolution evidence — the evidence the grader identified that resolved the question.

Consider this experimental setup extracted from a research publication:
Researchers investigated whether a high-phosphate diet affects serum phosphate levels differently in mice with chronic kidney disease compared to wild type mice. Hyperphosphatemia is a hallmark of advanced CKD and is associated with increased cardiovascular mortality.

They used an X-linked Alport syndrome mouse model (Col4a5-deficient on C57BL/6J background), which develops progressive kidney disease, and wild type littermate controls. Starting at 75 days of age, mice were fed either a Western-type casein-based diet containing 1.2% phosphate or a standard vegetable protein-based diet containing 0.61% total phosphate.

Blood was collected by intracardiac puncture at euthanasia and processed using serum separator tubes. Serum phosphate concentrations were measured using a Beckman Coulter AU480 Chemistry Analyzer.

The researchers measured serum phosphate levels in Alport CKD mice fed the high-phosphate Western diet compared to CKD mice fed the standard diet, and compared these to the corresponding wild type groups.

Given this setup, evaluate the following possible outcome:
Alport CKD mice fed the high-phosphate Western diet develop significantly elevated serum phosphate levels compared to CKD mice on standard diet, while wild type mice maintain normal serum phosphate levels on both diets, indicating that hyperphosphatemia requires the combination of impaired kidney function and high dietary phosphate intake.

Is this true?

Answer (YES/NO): NO